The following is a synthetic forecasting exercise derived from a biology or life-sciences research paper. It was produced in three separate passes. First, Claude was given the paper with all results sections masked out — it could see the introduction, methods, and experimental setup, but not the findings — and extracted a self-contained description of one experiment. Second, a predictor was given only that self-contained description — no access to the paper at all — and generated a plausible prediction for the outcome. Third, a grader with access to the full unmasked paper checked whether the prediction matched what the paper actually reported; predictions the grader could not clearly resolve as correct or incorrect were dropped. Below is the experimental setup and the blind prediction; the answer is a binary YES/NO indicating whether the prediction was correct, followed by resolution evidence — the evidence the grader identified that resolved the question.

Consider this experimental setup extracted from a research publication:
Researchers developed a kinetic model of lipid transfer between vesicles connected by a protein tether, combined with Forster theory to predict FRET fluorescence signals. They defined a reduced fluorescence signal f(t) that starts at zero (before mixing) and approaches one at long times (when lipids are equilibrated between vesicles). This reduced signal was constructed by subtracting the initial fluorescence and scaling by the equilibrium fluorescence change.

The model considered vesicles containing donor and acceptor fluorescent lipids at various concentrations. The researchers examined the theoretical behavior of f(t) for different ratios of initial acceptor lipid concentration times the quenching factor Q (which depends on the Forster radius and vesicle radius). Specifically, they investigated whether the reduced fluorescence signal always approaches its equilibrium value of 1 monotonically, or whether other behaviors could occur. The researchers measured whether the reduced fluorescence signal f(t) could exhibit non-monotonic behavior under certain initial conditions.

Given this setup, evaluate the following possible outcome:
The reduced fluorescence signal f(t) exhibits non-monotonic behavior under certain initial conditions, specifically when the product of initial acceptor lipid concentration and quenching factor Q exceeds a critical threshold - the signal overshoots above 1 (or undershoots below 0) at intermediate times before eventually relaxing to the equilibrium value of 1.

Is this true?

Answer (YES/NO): YES